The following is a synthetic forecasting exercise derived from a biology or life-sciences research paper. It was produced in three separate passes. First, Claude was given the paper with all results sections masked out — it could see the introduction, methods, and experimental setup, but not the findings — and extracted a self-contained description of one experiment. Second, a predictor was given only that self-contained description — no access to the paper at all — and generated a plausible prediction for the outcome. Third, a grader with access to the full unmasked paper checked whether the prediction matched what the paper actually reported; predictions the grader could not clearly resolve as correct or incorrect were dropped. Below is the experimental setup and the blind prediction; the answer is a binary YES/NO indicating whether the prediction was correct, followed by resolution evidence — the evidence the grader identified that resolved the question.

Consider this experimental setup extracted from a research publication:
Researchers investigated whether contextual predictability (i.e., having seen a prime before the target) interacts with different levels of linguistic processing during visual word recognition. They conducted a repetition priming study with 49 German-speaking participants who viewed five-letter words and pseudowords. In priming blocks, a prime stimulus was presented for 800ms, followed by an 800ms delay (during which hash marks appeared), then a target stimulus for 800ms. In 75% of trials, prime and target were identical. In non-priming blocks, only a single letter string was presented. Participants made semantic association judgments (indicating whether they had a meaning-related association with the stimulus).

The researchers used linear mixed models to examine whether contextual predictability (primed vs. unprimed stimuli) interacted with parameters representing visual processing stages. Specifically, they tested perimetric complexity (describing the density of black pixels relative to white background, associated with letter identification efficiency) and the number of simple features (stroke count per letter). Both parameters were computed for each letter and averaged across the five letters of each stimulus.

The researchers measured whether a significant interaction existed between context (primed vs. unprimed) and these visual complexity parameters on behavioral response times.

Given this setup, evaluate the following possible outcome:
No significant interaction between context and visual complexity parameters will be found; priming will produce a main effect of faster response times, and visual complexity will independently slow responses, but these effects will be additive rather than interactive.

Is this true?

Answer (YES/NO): NO